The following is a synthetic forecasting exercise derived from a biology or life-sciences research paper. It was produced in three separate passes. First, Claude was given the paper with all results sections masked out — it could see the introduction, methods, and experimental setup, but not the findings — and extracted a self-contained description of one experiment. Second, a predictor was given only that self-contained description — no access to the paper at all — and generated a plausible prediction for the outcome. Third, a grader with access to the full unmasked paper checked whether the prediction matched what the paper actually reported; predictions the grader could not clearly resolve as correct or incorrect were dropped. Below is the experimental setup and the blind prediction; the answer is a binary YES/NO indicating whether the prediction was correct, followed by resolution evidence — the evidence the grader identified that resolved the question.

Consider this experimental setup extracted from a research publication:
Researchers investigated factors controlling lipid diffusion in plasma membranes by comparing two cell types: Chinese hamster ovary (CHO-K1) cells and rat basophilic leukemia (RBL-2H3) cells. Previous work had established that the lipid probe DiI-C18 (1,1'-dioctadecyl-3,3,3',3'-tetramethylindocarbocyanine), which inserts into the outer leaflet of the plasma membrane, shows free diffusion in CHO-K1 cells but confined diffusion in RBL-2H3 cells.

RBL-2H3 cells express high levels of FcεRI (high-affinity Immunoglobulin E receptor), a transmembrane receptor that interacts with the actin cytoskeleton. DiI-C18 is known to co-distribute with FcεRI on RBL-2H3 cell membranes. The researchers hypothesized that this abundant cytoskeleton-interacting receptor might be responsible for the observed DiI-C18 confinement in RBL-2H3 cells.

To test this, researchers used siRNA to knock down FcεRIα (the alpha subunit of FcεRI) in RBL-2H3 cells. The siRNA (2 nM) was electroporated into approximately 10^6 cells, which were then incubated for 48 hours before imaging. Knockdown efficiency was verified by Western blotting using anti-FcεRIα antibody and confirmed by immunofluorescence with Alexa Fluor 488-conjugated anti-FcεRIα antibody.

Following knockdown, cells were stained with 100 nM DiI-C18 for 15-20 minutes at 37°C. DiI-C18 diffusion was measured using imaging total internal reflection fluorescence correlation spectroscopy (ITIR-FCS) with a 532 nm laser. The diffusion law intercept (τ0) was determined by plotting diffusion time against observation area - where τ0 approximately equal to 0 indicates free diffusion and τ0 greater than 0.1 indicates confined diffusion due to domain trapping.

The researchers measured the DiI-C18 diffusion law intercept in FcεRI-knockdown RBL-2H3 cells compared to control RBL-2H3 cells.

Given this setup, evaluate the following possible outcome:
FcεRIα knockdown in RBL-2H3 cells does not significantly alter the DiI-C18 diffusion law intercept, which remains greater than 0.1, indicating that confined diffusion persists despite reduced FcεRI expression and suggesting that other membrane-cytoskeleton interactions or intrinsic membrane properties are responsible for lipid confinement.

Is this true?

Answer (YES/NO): NO